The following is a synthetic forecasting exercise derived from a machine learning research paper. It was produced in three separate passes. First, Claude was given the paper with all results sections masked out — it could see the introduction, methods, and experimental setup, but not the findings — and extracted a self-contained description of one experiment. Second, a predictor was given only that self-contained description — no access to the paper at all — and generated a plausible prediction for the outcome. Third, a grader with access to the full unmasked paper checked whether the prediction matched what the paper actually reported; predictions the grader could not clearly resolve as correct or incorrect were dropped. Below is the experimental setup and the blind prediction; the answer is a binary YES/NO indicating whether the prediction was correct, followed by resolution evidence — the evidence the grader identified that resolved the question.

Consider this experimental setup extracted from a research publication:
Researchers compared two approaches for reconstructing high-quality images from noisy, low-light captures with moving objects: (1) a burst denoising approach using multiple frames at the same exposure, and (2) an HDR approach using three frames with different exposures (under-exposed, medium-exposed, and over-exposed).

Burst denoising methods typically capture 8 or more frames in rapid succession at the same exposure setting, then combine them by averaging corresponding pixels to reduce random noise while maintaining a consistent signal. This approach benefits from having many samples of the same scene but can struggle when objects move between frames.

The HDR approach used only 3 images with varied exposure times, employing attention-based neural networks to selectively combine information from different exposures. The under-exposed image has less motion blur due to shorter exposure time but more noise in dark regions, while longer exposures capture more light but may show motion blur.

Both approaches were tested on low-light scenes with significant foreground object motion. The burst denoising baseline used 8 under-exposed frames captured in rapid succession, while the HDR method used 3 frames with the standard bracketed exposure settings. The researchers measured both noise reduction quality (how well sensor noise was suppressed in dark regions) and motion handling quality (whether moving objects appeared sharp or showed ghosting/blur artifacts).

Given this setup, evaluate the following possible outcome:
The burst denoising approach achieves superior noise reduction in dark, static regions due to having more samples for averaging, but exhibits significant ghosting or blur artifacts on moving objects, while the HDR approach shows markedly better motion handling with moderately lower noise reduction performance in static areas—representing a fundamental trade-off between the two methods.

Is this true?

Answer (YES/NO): NO